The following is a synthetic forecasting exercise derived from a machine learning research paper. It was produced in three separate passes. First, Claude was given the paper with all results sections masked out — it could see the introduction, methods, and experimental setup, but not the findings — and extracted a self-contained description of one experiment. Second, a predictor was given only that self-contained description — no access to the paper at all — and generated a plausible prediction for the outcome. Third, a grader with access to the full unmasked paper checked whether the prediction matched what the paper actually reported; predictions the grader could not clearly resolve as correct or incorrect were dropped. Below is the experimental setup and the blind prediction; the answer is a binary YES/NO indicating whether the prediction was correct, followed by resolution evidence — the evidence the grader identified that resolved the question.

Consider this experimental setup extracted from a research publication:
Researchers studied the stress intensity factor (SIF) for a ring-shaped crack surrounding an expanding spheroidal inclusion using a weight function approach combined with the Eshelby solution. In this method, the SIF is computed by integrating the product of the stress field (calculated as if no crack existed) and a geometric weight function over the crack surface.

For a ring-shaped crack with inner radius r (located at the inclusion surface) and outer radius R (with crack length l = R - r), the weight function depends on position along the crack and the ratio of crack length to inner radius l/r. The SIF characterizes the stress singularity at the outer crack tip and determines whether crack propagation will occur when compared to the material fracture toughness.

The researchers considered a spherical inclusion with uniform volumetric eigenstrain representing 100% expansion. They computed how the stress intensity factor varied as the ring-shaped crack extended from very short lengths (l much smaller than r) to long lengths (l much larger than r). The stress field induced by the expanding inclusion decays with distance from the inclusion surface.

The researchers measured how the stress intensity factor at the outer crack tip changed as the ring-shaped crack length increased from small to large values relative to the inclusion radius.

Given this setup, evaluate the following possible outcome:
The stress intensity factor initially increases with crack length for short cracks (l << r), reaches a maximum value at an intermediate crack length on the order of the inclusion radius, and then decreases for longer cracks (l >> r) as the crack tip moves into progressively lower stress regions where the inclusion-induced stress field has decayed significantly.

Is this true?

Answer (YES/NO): YES